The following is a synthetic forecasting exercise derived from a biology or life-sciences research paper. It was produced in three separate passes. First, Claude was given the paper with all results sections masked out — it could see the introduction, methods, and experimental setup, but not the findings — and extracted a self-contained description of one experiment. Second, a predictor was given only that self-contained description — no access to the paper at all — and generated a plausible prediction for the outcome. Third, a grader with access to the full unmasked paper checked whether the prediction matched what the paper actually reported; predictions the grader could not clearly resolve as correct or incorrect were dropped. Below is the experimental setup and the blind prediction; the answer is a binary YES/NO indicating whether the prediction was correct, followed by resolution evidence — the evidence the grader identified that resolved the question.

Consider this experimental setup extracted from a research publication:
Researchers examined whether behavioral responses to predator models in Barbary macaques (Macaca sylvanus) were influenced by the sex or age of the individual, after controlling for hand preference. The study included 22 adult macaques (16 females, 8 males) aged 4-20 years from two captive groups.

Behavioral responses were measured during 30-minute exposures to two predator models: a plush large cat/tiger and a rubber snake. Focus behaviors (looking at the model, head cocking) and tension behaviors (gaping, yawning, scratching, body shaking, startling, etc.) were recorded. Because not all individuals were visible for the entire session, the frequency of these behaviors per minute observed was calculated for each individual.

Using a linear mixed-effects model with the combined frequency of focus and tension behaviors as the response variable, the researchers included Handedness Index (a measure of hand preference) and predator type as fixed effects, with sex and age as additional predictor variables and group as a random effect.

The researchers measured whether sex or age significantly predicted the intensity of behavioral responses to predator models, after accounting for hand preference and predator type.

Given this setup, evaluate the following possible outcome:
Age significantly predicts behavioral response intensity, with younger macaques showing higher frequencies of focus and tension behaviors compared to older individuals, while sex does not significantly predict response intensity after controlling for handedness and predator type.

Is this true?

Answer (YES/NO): NO